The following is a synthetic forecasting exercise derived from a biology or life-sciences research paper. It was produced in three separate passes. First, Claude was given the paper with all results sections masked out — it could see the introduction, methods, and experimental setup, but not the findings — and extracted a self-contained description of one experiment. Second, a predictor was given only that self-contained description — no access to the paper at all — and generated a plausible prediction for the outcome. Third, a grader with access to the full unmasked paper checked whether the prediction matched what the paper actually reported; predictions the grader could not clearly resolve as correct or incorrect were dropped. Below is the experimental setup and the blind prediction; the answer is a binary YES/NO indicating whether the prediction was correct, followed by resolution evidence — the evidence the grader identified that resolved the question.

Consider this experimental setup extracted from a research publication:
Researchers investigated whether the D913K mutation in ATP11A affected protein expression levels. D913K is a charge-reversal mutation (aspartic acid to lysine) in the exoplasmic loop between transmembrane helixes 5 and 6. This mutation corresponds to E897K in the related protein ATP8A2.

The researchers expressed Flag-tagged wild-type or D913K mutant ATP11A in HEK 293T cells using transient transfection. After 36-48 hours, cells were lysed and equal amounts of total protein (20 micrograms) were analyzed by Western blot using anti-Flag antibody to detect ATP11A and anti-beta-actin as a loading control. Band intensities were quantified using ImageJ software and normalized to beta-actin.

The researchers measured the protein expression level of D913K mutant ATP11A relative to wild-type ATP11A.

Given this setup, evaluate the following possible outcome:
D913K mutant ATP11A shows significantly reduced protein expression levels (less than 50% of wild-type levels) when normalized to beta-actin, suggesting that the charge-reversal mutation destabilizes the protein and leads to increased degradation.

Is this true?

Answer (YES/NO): NO